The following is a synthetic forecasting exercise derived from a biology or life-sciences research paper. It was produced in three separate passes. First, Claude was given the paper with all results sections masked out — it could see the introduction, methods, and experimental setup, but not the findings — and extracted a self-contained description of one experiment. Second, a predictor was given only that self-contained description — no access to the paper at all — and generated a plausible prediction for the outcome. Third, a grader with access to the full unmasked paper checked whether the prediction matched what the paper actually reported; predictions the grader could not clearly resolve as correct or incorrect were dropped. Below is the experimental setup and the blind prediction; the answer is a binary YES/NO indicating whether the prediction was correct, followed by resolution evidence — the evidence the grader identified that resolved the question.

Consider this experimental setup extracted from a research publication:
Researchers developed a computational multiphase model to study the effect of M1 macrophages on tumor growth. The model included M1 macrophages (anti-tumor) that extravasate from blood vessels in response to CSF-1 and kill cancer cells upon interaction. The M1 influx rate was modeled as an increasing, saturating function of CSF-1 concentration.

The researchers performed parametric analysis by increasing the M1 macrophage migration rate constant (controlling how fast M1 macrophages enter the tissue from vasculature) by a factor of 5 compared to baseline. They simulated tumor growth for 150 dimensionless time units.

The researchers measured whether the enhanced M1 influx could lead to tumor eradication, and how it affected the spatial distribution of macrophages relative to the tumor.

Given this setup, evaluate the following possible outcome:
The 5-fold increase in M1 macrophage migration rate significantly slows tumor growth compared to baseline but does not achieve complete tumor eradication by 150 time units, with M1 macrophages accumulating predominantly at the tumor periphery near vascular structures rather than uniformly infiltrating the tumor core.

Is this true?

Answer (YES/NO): YES